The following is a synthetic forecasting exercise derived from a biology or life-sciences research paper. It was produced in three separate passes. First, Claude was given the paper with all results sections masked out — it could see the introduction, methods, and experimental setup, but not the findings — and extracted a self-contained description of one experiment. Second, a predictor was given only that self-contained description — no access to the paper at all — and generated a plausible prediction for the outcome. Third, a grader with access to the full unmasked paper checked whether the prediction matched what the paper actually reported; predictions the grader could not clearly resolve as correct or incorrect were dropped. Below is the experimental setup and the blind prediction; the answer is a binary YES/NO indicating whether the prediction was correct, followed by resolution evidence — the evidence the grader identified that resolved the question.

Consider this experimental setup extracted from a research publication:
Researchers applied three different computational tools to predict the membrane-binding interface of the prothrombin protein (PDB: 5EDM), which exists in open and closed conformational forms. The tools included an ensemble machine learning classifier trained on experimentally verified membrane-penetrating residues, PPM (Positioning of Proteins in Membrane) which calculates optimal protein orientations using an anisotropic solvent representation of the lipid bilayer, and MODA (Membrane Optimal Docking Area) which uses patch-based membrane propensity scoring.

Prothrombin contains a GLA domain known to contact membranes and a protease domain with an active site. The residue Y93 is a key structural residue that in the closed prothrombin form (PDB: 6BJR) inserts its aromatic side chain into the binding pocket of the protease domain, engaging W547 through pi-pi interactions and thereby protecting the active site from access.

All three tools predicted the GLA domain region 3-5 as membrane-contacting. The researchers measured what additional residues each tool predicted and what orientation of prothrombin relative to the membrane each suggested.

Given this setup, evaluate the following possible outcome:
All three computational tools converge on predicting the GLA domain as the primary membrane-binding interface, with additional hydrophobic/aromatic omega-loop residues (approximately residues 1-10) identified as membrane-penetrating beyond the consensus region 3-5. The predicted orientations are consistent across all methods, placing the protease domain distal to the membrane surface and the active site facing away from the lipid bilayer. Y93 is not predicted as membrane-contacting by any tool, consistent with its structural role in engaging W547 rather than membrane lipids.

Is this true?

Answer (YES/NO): NO